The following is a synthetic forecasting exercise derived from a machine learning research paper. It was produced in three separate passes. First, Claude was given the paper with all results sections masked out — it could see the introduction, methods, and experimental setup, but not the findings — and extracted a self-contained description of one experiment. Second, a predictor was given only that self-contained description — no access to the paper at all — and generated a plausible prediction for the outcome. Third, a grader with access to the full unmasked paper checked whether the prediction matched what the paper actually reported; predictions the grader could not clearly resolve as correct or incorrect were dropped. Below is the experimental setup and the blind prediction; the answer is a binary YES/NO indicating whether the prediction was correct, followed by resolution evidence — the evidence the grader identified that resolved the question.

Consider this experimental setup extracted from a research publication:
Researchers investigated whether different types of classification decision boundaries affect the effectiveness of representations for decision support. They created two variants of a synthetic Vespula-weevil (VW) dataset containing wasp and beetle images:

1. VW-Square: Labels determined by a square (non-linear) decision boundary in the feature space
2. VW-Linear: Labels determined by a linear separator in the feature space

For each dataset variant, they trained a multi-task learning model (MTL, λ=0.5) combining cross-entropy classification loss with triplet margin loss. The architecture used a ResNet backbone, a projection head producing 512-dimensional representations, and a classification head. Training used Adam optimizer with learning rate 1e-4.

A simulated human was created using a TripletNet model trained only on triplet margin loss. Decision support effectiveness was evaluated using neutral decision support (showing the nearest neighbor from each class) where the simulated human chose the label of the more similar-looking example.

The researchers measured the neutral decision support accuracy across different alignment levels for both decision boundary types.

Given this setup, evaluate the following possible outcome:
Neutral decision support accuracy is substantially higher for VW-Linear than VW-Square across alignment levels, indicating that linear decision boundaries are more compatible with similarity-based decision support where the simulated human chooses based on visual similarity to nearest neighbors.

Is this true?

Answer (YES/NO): NO